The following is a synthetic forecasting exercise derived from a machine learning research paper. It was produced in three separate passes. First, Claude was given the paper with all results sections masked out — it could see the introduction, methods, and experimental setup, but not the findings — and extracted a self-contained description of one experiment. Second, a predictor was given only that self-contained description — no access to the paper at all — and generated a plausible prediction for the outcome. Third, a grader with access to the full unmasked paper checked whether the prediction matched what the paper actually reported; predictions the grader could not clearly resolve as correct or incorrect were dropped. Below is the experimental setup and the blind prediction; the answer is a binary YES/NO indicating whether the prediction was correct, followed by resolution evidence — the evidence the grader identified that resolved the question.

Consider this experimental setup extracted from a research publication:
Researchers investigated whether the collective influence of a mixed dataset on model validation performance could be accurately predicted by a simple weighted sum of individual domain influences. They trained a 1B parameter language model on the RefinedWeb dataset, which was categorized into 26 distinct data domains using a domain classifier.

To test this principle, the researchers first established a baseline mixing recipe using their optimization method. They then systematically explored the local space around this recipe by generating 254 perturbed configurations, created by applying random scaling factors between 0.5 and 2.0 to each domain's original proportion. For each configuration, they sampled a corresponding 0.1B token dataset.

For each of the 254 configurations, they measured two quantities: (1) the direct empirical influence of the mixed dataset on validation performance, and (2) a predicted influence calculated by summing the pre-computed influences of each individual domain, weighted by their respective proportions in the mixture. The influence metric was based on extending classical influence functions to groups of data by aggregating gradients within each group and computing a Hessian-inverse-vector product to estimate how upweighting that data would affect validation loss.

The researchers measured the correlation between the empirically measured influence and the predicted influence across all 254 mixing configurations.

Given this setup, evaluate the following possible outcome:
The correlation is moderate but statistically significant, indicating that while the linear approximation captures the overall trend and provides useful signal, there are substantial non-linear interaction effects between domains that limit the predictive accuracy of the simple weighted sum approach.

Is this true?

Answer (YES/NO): NO